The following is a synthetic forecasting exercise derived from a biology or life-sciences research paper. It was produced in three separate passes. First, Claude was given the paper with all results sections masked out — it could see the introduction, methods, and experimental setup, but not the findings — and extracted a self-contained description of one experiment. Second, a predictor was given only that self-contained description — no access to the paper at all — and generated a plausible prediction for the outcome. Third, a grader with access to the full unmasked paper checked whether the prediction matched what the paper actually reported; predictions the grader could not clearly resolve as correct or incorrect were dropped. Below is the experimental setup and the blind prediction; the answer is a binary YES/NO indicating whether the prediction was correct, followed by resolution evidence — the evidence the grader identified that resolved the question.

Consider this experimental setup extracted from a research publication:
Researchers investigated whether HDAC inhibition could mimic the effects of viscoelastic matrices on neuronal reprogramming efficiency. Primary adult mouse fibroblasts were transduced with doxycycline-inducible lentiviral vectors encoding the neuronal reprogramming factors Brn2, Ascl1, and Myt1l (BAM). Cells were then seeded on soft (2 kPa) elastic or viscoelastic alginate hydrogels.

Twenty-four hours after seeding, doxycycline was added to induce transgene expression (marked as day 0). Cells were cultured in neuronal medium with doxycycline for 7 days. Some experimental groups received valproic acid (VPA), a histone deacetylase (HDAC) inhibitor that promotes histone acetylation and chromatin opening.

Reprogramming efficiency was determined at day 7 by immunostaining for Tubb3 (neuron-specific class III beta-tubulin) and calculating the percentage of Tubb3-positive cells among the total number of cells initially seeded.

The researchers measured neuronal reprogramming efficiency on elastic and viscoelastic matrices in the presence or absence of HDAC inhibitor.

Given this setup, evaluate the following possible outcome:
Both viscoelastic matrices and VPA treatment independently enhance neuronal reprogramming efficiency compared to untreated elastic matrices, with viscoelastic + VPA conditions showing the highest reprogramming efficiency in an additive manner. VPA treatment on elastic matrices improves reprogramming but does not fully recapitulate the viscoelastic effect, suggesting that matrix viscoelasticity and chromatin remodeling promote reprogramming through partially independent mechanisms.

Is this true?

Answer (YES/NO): NO